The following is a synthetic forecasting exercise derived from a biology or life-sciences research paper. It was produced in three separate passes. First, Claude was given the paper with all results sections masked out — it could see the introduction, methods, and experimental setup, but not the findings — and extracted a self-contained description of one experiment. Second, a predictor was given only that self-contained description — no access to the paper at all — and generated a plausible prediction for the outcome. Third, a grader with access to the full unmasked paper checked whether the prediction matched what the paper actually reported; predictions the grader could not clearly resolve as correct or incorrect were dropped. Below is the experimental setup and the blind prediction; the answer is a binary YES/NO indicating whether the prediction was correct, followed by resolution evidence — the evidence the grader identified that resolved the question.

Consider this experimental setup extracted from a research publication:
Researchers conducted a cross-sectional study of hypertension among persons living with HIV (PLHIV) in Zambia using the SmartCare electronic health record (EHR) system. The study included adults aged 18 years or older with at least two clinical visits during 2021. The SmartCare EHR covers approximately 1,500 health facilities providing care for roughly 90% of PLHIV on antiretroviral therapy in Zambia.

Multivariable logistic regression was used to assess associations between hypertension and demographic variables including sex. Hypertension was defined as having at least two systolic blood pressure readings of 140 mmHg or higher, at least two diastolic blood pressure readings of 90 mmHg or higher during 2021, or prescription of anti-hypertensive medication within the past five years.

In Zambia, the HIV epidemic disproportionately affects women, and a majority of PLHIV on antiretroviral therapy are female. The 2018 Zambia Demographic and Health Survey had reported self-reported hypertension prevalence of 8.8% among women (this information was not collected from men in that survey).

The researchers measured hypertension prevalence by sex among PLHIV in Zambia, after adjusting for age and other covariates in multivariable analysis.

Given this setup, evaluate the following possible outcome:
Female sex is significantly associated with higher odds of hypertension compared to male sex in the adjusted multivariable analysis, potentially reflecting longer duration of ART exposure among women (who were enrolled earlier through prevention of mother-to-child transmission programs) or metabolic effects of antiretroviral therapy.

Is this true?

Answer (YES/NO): NO